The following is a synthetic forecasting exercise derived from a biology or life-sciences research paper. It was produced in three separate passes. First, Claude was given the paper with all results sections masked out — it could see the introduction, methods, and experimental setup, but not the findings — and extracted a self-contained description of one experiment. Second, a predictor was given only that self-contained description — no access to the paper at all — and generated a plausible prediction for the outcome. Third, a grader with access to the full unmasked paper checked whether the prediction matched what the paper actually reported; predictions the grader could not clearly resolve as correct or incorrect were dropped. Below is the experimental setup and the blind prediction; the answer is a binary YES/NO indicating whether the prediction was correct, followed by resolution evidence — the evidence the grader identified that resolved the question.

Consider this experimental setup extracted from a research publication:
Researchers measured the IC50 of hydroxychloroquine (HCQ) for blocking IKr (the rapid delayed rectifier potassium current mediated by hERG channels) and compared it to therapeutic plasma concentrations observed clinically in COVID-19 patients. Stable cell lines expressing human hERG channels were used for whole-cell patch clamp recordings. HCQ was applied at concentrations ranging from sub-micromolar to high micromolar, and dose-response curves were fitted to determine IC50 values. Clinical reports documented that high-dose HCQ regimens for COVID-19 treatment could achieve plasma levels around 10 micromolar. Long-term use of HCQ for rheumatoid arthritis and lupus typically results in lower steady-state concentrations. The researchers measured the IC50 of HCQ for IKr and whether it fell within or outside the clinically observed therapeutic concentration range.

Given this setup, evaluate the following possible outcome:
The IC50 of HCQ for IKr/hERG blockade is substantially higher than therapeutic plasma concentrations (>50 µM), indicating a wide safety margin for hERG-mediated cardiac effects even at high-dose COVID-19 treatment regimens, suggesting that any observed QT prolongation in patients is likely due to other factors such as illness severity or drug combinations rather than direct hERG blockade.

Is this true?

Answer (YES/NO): NO